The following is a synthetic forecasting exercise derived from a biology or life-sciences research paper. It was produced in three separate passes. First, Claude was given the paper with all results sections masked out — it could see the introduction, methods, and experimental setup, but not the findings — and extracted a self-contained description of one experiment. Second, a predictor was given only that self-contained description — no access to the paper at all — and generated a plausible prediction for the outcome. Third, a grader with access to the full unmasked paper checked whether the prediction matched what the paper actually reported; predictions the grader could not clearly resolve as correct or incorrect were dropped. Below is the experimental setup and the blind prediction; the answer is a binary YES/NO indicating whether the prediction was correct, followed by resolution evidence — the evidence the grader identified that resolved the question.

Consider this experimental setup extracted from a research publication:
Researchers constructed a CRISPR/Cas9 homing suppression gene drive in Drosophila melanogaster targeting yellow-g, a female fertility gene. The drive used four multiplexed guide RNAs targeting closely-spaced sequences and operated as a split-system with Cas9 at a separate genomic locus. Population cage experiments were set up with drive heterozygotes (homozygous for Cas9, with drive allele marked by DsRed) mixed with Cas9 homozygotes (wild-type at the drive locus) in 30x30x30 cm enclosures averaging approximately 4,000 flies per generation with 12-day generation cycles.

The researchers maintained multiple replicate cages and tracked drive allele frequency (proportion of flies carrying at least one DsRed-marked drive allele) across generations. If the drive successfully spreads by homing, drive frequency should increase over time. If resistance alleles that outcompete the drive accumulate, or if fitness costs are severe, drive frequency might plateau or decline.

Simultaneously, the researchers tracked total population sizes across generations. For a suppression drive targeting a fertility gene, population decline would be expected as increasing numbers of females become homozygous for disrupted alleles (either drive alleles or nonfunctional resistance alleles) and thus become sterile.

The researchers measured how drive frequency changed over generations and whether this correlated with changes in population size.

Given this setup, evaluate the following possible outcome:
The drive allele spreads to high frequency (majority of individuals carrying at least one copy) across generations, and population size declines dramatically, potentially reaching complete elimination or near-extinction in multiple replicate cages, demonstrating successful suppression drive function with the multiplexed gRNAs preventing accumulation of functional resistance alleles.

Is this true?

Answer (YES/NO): NO